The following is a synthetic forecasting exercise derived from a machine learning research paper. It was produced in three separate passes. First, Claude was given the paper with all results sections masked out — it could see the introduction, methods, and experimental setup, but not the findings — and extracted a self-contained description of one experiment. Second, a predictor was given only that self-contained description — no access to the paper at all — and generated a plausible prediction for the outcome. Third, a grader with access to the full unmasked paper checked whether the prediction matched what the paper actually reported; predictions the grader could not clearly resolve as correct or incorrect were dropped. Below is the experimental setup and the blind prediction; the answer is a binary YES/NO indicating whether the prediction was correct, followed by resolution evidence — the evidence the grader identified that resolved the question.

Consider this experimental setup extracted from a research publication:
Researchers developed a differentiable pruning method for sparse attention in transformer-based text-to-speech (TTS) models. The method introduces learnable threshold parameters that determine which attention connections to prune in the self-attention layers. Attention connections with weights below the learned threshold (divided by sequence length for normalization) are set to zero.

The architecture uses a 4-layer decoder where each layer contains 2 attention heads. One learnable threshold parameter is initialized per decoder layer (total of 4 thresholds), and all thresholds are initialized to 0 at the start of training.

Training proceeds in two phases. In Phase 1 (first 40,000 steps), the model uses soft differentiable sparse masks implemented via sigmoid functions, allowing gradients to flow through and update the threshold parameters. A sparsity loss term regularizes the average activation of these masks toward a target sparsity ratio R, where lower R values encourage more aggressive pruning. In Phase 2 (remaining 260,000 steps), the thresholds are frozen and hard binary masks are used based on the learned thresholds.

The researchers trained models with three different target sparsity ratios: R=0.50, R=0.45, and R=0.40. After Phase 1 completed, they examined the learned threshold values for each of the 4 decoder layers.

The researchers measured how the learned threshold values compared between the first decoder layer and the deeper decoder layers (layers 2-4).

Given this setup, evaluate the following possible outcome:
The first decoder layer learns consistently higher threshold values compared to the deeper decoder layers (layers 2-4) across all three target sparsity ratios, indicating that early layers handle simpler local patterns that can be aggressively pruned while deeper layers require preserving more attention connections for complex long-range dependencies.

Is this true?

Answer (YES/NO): NO